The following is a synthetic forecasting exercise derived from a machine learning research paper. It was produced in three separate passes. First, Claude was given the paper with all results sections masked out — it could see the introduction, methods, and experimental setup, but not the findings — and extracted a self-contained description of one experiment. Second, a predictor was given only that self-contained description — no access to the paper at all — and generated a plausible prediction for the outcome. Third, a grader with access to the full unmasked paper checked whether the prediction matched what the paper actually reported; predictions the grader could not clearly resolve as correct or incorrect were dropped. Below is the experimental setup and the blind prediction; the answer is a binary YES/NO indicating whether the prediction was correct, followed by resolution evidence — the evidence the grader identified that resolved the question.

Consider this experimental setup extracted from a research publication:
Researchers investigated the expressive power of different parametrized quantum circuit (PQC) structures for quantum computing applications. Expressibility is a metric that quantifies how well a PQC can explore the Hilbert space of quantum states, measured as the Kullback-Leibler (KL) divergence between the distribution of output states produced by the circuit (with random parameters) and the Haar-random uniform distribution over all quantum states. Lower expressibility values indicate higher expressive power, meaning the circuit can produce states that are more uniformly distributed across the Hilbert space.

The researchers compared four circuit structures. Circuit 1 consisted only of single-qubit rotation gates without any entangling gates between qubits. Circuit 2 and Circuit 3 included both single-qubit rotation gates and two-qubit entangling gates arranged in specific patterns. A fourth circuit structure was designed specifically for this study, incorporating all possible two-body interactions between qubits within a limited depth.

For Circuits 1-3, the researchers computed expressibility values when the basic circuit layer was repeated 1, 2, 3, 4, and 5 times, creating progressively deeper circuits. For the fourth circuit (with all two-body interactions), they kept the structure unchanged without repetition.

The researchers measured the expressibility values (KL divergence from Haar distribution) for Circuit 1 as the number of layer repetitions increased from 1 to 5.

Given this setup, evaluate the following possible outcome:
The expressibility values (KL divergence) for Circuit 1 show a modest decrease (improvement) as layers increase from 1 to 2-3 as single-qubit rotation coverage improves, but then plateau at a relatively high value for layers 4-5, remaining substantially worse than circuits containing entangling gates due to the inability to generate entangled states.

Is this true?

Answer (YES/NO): NO